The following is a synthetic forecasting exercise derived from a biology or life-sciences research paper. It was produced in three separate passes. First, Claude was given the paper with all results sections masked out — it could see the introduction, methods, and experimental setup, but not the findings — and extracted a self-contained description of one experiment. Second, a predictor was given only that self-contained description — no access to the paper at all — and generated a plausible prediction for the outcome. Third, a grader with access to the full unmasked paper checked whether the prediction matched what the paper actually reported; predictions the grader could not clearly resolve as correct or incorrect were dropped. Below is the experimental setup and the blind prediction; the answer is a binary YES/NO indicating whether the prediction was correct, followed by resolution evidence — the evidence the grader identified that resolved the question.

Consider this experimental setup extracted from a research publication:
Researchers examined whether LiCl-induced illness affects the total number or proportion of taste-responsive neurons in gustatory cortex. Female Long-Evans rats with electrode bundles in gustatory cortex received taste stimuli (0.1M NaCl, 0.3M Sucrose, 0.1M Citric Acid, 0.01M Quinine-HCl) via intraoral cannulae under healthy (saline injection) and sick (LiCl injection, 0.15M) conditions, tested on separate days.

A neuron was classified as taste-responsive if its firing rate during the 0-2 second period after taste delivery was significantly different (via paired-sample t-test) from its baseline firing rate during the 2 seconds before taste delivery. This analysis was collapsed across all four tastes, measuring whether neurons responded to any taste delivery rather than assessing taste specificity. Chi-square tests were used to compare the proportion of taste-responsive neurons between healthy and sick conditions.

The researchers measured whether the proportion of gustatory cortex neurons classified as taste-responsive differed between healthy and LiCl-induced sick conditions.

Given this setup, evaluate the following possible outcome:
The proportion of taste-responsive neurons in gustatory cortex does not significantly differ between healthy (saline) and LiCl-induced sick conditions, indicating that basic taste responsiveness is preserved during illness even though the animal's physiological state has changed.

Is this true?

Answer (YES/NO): NO